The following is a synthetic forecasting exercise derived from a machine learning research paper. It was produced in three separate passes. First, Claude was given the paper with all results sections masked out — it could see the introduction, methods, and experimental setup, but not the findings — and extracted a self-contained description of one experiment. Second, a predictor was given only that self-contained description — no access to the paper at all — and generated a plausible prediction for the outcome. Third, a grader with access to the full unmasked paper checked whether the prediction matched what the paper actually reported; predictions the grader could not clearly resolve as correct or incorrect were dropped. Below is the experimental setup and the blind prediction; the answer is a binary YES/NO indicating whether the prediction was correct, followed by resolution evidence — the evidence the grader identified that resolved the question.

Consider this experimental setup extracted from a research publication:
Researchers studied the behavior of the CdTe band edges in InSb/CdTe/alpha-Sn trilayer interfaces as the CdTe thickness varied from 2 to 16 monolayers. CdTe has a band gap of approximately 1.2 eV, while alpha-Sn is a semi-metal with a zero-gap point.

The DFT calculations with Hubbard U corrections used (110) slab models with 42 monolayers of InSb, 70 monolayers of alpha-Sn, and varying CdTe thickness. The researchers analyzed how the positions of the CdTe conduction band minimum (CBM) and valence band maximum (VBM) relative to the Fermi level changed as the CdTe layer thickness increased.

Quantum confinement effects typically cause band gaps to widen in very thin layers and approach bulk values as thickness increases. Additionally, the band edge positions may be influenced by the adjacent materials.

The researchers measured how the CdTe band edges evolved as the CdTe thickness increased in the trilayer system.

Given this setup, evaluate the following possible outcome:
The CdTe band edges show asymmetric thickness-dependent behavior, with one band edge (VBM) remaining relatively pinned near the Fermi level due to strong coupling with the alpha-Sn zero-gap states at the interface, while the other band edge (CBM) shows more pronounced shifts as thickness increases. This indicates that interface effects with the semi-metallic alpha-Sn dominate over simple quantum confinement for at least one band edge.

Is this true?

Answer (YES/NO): NO